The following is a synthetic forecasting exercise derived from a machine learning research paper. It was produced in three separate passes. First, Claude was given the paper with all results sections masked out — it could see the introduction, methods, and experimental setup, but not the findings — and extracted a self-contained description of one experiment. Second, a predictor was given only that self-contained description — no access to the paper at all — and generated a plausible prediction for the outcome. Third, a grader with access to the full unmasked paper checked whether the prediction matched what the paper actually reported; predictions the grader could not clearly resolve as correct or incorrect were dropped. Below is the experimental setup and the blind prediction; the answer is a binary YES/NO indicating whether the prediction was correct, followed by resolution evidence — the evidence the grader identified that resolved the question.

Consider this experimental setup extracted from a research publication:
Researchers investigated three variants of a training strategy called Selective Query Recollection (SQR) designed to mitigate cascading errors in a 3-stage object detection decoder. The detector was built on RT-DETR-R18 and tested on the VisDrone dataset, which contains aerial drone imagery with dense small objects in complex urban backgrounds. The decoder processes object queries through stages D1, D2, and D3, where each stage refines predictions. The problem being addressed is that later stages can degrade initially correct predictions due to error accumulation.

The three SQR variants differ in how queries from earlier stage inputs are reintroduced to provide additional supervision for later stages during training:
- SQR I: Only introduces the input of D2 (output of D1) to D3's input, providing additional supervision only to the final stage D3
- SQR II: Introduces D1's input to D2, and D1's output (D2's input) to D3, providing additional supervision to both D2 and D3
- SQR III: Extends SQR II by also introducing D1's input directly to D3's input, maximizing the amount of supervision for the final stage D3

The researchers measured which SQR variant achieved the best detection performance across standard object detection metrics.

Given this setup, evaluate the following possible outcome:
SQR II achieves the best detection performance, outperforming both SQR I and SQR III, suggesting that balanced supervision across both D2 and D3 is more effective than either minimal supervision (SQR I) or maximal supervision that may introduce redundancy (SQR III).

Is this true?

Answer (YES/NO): YES